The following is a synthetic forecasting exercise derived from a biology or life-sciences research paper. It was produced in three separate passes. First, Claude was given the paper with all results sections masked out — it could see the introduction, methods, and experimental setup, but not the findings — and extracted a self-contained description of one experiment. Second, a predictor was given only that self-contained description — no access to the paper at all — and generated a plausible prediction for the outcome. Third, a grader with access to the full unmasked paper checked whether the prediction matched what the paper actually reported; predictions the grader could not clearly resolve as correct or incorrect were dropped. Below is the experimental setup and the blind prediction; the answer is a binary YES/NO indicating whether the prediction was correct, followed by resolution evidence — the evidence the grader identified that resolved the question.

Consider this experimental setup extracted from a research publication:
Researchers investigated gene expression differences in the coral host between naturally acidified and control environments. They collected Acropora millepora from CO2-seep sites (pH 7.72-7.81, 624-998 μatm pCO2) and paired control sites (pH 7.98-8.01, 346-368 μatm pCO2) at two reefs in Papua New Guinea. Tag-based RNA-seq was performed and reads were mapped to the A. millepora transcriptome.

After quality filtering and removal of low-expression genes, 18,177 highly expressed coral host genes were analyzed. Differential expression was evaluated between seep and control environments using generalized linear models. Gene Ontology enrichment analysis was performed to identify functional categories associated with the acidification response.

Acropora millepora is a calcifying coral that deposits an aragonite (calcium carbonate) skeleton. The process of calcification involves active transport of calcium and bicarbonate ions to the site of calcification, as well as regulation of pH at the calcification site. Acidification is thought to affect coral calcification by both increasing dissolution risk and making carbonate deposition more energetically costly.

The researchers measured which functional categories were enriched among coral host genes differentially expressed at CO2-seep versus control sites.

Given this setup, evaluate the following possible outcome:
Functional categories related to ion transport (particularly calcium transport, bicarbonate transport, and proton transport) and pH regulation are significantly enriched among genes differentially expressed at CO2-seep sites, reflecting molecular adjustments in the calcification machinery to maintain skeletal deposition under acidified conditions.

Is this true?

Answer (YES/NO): NO